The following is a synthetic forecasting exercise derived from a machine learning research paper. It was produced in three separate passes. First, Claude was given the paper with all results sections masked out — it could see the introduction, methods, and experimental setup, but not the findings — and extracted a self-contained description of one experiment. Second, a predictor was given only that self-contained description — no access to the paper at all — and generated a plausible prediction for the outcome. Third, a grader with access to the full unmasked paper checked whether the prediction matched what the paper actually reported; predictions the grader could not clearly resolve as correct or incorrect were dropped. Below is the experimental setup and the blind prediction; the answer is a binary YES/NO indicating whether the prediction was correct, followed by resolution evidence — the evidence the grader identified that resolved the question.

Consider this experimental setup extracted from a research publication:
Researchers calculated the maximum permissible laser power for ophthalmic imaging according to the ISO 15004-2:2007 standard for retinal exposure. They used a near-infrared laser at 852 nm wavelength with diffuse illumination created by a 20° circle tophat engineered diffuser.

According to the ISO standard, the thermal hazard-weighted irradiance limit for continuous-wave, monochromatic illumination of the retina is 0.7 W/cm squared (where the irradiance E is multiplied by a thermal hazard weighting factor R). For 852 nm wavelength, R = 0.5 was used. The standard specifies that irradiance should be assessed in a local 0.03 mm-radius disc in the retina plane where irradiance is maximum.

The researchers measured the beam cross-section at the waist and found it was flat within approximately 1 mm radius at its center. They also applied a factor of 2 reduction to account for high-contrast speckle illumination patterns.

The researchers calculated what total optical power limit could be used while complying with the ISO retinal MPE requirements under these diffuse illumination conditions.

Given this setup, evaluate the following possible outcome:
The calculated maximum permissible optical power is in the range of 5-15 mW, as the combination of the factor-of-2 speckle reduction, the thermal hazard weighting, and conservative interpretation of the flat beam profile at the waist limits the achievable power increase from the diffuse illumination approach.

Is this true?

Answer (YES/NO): NO